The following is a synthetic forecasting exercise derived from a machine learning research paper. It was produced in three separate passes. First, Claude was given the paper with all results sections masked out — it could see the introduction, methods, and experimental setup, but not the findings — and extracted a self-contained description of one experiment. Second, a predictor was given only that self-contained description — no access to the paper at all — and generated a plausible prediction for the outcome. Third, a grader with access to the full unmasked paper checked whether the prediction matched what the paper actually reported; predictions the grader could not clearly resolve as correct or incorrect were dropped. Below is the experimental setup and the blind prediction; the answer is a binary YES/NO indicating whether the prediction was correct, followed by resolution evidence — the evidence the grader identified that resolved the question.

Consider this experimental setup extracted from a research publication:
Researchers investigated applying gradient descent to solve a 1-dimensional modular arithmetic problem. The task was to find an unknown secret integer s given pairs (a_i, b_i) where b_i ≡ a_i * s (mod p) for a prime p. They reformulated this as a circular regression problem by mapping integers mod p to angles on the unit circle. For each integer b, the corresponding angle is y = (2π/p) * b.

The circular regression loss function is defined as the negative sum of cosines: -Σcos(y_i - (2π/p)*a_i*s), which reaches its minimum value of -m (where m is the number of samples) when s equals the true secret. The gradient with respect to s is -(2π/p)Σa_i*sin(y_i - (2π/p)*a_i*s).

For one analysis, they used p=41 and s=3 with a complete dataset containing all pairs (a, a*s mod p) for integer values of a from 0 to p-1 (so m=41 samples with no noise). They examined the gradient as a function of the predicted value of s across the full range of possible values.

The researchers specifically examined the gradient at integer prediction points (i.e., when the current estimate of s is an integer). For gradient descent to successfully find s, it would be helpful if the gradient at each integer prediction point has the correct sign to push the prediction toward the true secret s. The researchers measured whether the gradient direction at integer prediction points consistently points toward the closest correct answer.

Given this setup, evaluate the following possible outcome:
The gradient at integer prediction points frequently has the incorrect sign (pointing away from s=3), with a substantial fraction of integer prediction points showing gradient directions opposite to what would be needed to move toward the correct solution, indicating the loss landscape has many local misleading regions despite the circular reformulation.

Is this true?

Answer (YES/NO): NO